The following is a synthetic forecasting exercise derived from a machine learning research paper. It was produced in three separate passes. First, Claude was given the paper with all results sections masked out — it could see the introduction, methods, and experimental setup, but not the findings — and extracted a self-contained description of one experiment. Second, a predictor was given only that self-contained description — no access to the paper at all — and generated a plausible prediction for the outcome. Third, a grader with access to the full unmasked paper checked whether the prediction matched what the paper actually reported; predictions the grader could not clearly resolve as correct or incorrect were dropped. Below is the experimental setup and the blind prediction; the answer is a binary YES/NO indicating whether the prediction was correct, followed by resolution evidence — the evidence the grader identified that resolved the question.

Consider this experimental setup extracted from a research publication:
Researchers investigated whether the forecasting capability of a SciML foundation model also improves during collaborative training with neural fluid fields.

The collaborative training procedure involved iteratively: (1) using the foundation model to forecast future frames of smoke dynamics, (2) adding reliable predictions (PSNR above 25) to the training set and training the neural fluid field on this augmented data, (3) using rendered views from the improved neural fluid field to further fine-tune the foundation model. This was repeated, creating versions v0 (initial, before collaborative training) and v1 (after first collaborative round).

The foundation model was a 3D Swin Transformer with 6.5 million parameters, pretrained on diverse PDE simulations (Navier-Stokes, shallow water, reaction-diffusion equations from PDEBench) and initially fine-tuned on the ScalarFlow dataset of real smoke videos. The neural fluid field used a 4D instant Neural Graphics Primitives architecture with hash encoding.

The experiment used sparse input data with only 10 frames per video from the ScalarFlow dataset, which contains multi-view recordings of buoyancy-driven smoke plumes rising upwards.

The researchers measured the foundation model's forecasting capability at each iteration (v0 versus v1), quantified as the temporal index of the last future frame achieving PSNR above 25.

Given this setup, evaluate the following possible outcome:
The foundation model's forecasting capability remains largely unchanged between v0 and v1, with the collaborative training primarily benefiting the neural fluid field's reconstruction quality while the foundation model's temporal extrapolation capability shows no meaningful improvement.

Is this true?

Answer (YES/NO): NO